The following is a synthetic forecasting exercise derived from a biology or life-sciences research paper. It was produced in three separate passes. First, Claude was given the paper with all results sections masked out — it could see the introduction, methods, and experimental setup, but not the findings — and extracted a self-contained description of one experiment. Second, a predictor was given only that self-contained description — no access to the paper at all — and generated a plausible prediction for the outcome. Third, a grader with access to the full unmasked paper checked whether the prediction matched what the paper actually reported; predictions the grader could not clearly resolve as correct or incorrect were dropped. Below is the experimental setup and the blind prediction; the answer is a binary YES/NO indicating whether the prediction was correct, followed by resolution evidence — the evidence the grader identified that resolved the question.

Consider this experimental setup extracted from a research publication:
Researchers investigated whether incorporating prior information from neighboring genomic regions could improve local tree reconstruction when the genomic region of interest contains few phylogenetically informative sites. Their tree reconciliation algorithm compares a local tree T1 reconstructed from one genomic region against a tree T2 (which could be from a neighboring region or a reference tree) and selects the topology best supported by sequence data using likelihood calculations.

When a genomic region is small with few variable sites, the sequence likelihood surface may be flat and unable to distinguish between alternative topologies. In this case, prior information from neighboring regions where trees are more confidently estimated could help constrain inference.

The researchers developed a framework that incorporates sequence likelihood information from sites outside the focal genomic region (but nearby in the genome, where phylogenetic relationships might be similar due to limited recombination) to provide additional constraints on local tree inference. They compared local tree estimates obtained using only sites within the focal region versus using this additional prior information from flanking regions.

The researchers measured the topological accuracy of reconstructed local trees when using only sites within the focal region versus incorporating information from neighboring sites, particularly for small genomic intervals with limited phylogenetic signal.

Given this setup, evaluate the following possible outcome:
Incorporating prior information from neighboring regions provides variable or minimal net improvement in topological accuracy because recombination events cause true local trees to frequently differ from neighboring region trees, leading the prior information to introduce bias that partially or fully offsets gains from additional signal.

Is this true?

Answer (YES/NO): NO